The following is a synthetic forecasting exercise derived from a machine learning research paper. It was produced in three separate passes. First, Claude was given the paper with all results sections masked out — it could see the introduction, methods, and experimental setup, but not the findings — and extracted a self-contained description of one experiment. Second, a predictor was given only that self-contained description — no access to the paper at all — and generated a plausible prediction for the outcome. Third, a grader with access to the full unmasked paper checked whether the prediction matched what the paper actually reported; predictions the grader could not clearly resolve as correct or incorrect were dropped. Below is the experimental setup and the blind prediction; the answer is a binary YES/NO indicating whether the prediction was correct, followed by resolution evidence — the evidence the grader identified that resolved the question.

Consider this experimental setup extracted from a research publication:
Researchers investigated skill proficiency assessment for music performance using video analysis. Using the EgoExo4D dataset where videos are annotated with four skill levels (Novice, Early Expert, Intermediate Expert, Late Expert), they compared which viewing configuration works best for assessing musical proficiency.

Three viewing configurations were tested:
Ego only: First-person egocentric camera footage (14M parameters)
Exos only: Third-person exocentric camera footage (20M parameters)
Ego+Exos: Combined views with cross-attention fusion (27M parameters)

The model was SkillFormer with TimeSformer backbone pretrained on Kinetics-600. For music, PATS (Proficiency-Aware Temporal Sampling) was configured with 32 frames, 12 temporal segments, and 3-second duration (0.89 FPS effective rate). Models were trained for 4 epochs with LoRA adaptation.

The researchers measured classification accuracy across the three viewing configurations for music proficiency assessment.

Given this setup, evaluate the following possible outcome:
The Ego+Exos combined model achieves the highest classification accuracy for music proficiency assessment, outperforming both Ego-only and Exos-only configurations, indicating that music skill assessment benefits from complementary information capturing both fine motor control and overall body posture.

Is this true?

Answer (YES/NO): NO